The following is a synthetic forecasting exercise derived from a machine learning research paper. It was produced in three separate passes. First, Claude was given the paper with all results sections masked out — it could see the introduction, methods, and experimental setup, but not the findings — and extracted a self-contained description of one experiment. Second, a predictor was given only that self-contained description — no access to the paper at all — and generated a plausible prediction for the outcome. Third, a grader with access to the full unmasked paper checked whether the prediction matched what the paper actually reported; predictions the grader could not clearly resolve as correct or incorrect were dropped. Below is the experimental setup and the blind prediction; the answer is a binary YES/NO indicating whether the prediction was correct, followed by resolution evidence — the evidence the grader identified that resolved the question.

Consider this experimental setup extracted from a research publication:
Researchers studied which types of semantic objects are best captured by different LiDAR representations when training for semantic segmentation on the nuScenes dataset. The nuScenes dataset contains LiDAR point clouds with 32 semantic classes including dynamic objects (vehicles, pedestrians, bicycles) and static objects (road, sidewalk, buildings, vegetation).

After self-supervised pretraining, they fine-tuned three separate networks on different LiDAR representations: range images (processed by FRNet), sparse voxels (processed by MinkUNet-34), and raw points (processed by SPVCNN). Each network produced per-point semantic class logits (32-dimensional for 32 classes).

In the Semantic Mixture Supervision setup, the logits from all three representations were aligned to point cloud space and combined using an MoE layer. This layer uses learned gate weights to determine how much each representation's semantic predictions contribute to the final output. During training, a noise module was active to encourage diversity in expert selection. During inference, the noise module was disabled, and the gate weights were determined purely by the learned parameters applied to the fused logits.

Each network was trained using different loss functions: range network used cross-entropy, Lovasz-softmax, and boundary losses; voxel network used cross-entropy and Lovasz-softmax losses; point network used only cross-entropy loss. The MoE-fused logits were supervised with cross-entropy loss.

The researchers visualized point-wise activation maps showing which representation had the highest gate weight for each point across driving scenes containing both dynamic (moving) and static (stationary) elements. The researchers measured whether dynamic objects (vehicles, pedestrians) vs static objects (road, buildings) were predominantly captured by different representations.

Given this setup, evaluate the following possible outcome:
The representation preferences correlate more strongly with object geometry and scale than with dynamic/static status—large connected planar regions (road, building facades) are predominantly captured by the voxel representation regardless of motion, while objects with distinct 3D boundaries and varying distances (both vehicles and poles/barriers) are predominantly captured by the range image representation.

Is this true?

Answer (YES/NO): NO